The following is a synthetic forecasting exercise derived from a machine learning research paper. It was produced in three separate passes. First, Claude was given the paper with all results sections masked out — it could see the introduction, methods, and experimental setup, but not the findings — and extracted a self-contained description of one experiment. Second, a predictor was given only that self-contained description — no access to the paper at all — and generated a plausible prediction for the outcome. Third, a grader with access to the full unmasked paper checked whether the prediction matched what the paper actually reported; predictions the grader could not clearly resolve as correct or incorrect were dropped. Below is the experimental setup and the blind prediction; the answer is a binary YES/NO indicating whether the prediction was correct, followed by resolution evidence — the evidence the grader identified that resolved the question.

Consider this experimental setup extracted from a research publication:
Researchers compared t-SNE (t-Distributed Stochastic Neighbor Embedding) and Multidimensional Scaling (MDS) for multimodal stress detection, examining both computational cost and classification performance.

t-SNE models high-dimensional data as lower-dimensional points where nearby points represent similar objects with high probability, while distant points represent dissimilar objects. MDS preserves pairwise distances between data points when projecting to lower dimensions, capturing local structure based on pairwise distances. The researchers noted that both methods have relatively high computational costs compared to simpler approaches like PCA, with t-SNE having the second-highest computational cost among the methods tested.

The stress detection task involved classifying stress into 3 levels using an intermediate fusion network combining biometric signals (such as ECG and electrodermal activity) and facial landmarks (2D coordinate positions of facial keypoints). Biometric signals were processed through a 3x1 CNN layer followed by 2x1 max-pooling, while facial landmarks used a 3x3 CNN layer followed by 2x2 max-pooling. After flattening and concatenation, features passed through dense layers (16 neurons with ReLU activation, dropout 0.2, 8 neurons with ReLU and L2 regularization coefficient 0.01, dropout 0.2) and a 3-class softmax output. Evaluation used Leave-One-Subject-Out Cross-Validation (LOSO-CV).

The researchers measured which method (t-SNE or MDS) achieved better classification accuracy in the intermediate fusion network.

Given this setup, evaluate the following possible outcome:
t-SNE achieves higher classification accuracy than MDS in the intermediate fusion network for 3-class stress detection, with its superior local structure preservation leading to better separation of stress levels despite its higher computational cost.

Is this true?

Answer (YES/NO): NO